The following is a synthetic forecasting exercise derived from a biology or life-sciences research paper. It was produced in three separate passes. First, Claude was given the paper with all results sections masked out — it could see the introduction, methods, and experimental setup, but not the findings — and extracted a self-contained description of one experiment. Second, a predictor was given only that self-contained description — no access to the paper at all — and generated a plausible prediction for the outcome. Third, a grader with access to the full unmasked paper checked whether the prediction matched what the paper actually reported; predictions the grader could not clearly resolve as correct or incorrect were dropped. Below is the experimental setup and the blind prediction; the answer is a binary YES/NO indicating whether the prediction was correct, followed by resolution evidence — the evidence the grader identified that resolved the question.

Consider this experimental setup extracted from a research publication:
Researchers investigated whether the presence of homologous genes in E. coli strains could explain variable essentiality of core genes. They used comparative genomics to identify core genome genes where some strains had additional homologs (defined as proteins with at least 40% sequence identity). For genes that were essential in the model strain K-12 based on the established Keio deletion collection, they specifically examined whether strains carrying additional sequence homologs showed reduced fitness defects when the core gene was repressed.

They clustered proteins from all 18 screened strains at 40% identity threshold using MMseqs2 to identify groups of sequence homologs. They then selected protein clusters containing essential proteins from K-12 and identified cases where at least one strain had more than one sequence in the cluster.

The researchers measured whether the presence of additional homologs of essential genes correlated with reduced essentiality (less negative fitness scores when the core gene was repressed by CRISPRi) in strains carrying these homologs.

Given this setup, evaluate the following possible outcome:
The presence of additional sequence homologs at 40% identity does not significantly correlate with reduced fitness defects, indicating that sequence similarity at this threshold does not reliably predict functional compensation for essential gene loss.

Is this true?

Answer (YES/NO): YES